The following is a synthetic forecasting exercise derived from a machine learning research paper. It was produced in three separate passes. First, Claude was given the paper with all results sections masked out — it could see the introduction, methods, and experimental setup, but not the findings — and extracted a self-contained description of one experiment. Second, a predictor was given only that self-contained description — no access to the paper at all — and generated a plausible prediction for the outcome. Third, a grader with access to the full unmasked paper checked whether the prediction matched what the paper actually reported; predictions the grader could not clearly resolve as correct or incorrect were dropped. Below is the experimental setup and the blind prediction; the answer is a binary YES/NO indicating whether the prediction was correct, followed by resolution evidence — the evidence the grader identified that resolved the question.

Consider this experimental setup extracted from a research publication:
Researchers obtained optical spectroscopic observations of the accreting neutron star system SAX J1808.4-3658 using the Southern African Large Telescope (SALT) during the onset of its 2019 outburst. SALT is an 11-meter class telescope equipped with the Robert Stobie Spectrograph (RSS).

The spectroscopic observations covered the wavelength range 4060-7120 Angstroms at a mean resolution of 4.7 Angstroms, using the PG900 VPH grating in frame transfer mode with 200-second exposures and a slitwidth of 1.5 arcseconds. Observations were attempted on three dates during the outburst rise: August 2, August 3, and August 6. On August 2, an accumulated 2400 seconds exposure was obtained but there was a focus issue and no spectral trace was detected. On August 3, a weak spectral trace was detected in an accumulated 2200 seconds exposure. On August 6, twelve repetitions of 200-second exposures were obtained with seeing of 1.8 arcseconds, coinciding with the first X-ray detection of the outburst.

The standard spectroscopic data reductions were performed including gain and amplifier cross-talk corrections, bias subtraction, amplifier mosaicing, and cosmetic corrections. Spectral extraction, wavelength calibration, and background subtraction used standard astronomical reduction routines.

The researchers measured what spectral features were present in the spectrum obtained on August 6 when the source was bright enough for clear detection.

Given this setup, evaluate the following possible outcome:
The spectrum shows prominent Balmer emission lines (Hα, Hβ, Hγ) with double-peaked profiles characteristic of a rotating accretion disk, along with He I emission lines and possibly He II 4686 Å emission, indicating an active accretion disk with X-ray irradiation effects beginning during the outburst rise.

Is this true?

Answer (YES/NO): NO